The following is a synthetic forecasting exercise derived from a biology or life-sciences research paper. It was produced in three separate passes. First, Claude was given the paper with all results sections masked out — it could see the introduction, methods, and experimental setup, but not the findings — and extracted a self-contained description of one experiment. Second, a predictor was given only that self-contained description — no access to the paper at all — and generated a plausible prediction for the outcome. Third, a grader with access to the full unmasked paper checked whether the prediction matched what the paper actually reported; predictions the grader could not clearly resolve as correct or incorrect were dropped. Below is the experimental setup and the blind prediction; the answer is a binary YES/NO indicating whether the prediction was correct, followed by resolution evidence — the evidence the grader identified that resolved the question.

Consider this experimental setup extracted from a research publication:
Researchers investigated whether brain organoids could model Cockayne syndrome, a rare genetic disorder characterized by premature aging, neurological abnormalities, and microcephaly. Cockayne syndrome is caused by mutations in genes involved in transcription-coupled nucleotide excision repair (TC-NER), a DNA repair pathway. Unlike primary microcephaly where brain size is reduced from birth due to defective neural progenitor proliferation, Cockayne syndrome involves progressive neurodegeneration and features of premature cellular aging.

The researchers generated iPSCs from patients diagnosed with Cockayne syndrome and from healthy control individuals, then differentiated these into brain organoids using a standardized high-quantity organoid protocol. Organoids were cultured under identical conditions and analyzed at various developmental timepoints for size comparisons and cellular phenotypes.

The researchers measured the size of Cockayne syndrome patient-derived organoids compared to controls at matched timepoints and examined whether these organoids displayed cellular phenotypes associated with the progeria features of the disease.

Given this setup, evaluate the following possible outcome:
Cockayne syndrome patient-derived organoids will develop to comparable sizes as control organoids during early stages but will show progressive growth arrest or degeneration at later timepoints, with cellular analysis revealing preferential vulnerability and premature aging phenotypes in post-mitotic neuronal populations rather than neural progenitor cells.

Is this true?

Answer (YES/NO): NO